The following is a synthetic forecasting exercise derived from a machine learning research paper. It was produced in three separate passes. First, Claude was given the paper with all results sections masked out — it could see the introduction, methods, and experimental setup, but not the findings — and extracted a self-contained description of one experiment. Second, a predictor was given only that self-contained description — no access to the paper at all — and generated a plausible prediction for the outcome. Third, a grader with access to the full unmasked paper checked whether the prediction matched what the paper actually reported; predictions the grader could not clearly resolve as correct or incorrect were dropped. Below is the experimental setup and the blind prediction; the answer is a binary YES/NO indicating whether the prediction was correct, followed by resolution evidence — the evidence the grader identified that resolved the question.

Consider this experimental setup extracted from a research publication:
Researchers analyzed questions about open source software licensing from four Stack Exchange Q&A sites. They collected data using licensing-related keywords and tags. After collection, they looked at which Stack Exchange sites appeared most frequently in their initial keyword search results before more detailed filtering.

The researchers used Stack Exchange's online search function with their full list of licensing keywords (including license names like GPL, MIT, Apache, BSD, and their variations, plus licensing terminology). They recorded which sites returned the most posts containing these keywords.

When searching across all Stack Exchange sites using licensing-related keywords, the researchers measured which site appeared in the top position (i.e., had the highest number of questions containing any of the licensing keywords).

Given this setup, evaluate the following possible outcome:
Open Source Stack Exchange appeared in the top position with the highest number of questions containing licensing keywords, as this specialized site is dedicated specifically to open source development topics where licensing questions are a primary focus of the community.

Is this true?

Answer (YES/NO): NO